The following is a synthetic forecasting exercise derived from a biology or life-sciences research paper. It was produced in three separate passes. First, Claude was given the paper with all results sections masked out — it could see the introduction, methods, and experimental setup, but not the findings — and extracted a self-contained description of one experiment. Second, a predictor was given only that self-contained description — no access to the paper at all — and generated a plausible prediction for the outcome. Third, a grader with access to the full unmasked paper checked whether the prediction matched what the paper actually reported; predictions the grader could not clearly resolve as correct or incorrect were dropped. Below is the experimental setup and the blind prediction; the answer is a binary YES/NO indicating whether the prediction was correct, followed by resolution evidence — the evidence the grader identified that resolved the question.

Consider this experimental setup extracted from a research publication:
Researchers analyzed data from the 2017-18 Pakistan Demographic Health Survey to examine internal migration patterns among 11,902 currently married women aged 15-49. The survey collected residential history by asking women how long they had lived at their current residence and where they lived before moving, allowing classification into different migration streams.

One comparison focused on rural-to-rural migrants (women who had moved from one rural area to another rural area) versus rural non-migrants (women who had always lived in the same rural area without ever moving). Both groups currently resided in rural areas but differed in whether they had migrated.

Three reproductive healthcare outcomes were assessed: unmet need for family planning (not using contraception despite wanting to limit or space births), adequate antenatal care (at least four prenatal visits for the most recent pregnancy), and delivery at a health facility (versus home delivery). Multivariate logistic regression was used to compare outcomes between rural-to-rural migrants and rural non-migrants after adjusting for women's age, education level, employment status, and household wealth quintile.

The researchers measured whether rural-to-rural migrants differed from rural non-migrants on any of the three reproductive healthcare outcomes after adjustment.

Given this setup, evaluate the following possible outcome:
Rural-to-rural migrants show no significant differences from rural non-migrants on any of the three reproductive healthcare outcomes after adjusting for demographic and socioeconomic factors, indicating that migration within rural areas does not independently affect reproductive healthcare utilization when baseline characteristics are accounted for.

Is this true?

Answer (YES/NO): YES